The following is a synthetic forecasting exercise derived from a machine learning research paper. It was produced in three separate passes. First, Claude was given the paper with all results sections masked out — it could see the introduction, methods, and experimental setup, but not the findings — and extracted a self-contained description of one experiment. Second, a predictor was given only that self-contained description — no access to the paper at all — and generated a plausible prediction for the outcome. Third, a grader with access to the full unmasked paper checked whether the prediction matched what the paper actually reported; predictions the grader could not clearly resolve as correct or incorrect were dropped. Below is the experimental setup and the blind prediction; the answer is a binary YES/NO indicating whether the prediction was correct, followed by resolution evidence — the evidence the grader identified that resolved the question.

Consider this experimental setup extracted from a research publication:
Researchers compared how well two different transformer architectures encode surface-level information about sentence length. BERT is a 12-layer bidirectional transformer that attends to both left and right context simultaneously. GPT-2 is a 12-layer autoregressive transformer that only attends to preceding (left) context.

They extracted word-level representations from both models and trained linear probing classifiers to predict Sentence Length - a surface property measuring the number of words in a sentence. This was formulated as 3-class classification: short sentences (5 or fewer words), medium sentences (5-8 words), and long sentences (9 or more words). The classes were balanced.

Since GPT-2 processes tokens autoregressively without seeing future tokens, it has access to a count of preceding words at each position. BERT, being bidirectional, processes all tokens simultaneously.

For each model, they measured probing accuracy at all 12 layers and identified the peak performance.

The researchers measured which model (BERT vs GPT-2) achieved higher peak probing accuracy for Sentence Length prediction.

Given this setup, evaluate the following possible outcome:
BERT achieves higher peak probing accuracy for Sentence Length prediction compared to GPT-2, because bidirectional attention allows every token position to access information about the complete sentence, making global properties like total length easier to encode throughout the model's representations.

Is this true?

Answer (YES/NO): YES